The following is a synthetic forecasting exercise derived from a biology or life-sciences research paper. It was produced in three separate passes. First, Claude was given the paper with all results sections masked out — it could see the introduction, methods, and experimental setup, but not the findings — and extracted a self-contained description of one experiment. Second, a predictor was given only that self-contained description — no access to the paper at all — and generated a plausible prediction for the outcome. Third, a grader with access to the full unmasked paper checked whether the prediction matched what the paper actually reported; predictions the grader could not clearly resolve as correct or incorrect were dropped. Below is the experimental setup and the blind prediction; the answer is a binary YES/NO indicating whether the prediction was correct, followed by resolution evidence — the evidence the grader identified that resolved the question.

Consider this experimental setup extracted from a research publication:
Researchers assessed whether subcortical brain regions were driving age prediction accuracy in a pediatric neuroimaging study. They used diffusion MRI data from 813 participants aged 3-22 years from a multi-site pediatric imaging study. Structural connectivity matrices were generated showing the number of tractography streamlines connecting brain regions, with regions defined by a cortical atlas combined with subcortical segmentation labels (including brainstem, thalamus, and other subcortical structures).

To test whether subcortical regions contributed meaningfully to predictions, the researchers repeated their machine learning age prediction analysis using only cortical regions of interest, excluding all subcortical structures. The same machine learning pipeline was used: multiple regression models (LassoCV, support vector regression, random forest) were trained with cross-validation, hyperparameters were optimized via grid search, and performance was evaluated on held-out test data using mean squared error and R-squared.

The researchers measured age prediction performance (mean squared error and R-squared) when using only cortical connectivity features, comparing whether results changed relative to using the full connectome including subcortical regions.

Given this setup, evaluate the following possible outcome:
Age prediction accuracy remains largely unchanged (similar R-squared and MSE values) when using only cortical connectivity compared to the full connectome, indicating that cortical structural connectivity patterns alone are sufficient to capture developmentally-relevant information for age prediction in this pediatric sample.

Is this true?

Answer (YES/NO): YES